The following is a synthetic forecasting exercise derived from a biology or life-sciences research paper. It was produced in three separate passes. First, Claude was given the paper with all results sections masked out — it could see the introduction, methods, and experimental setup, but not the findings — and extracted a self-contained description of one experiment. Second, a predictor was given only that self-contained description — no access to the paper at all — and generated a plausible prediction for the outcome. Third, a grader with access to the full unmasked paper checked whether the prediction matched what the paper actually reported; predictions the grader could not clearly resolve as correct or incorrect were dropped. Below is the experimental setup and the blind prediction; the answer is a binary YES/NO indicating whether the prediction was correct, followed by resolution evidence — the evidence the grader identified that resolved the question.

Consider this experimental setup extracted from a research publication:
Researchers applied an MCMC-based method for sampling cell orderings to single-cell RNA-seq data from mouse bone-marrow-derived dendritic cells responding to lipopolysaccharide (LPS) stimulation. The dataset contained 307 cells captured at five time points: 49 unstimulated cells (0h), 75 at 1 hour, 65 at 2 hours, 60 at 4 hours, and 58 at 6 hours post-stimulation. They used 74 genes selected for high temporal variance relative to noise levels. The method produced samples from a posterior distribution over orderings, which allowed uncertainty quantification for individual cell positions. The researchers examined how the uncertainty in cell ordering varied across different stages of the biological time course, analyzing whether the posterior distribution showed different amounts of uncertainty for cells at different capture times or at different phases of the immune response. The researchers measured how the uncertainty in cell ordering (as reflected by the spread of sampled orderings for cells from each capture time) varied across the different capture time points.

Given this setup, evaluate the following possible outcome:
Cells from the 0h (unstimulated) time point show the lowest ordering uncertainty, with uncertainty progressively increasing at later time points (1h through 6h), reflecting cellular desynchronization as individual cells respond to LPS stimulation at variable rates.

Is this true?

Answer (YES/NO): NO